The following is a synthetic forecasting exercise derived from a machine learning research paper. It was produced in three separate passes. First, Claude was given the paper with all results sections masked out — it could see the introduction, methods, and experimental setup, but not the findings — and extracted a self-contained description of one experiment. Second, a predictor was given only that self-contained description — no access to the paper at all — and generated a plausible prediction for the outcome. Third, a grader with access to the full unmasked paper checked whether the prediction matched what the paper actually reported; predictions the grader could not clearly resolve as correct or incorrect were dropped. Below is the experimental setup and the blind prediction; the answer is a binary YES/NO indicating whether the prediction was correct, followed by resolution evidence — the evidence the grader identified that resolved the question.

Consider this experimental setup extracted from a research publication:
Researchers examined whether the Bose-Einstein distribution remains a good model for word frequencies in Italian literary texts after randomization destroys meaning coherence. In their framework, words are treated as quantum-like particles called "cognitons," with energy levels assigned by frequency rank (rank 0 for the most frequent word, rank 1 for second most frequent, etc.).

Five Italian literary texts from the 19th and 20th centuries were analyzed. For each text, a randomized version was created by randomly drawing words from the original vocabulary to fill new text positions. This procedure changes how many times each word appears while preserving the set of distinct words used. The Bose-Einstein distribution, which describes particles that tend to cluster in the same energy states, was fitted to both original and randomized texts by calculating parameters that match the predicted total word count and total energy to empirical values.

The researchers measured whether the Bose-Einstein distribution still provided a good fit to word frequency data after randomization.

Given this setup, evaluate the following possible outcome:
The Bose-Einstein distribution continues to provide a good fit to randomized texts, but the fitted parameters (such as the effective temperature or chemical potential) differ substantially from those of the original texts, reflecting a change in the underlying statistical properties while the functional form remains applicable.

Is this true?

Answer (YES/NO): YES